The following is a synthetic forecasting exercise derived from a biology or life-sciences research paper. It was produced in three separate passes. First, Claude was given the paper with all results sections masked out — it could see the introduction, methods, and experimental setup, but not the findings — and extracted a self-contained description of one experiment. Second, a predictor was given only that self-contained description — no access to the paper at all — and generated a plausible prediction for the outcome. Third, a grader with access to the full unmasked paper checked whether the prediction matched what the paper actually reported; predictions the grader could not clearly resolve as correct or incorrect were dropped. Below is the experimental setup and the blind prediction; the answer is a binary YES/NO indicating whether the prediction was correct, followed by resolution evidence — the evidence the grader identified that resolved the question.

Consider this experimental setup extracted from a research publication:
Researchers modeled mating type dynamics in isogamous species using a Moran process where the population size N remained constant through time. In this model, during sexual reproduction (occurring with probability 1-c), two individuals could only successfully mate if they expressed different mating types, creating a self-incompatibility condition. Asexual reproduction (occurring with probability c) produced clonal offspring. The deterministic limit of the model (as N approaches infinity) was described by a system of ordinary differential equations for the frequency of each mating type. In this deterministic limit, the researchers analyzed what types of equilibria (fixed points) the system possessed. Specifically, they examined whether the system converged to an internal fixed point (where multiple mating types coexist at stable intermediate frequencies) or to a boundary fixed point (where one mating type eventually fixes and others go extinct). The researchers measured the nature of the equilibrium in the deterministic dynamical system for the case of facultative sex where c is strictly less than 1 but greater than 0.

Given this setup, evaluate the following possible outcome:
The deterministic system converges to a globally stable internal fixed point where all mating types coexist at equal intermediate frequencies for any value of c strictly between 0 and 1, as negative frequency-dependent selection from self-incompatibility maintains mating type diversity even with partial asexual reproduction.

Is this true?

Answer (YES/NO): YES